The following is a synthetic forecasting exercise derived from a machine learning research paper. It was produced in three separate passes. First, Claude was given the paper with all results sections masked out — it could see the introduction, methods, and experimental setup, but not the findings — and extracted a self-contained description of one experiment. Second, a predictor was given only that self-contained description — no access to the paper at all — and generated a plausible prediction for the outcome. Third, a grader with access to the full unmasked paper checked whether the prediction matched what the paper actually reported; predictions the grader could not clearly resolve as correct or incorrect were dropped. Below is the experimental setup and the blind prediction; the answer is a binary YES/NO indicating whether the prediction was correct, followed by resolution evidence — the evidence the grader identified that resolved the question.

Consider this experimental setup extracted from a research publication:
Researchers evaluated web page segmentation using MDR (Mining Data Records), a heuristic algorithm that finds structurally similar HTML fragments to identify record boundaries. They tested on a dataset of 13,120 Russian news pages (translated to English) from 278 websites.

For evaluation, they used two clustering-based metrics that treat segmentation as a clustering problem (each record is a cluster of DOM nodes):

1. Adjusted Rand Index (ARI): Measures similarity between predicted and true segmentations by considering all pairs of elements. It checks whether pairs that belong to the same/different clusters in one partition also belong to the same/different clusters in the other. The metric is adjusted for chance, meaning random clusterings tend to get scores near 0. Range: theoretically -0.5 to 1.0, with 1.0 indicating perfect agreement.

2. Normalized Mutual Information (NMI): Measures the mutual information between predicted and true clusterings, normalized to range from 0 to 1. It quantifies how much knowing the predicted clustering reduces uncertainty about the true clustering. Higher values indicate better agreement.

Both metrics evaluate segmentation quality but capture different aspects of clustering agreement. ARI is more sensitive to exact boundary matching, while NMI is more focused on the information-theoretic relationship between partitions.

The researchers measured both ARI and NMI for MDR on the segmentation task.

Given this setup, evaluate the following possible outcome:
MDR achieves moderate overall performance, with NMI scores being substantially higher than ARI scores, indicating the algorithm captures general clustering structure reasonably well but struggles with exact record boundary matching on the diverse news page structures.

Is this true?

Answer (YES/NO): NO